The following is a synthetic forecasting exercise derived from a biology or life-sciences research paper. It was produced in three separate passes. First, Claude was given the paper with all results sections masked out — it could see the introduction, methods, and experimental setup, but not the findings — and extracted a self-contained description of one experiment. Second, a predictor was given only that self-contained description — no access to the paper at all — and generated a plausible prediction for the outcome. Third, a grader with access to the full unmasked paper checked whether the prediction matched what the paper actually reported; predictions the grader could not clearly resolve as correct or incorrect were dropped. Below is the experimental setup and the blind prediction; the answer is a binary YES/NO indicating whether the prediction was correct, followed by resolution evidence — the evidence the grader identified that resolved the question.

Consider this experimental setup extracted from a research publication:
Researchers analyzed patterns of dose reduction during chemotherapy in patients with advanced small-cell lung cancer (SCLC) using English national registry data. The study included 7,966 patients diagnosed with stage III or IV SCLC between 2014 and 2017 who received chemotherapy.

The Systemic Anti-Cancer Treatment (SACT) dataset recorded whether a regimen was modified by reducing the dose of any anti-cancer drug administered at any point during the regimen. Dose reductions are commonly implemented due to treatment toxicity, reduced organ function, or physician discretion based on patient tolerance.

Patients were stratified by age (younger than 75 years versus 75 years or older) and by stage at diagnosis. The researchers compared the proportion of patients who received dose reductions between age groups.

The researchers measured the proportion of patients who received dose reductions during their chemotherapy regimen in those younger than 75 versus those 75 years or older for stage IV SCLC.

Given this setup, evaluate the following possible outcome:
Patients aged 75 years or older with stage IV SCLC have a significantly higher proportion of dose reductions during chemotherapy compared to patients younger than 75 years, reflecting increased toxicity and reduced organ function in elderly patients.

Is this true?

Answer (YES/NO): NO